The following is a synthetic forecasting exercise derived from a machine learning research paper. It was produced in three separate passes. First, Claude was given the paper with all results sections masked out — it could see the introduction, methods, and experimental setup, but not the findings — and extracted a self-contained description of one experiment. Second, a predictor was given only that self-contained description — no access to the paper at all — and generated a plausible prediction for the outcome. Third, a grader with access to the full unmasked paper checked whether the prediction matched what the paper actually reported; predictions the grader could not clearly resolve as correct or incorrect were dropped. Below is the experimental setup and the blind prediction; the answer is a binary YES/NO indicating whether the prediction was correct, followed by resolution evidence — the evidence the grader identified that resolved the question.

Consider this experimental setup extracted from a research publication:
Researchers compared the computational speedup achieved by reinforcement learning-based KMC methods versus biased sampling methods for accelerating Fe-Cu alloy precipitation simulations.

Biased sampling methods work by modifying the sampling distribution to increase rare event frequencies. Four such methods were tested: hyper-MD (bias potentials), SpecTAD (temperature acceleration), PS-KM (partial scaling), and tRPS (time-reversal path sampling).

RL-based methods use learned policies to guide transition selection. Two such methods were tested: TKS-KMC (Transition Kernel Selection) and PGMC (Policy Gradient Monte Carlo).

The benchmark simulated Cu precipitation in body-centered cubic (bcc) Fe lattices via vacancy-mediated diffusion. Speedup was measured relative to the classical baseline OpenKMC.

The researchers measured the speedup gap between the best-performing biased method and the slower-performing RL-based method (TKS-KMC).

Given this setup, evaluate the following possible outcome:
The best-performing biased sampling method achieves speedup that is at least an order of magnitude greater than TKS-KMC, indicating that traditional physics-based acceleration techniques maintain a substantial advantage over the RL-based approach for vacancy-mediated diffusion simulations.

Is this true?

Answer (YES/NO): NO